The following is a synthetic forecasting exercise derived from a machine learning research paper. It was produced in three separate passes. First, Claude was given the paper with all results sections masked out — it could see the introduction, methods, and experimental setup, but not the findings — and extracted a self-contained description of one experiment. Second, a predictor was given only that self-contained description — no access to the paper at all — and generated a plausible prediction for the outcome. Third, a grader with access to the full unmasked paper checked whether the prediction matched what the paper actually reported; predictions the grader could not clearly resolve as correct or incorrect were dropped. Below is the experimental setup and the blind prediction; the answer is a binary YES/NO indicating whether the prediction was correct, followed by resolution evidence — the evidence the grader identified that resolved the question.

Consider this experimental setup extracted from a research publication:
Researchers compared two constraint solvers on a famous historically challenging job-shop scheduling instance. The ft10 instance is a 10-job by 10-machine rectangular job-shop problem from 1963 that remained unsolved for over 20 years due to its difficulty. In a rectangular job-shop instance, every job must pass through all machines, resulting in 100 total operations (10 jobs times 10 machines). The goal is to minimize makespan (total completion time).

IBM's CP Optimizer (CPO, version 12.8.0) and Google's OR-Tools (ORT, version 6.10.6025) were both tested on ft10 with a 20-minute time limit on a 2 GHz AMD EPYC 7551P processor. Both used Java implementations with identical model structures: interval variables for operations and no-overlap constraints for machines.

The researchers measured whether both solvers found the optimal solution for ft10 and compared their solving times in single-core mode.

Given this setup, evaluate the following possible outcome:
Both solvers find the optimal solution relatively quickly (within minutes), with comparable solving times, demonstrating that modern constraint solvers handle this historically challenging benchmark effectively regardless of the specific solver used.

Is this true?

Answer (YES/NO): YES